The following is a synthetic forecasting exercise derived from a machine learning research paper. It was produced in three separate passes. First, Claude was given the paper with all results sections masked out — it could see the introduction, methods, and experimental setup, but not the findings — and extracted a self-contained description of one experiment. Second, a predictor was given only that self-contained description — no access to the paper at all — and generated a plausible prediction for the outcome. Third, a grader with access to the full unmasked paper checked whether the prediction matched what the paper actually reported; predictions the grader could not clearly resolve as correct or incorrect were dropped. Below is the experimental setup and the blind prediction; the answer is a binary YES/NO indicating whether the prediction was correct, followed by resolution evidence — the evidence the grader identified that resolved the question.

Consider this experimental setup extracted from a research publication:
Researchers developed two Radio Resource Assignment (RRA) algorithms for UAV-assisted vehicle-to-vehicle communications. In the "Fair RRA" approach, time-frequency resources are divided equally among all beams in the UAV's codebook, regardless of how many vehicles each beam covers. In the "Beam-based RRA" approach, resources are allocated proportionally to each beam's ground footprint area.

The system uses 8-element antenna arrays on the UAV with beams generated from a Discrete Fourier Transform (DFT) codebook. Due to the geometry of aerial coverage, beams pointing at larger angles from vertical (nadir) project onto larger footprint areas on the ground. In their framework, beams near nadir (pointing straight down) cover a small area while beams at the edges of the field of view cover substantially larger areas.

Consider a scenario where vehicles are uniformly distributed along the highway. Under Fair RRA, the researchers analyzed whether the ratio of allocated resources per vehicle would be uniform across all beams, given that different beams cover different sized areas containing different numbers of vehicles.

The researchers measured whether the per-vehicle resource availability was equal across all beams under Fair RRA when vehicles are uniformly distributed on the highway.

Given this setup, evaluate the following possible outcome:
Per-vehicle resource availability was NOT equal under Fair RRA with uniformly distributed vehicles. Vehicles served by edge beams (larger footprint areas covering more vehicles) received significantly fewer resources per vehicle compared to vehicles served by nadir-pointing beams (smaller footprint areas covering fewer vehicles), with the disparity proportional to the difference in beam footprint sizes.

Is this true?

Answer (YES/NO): YES